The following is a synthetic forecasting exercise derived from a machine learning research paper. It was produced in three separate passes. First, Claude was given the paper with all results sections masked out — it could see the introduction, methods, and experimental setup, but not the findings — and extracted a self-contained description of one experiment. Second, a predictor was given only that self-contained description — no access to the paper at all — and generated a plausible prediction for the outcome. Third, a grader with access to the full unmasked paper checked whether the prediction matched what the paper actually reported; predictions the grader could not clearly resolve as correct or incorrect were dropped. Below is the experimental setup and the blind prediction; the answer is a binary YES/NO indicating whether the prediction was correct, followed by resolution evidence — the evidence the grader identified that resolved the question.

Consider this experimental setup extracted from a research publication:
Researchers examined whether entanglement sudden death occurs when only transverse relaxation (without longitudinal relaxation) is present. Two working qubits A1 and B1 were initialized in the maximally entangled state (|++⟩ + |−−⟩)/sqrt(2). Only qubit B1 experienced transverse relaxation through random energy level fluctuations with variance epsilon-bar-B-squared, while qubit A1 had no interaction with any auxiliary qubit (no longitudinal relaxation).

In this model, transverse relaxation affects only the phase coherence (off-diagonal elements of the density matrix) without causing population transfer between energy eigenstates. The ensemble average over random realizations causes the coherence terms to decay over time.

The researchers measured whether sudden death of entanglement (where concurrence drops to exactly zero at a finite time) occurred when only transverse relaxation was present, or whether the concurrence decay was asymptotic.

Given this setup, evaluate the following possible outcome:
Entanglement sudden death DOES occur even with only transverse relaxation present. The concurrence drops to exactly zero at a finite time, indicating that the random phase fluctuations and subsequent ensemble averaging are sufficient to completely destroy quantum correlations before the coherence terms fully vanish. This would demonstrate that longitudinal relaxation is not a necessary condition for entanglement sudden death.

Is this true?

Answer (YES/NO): NO